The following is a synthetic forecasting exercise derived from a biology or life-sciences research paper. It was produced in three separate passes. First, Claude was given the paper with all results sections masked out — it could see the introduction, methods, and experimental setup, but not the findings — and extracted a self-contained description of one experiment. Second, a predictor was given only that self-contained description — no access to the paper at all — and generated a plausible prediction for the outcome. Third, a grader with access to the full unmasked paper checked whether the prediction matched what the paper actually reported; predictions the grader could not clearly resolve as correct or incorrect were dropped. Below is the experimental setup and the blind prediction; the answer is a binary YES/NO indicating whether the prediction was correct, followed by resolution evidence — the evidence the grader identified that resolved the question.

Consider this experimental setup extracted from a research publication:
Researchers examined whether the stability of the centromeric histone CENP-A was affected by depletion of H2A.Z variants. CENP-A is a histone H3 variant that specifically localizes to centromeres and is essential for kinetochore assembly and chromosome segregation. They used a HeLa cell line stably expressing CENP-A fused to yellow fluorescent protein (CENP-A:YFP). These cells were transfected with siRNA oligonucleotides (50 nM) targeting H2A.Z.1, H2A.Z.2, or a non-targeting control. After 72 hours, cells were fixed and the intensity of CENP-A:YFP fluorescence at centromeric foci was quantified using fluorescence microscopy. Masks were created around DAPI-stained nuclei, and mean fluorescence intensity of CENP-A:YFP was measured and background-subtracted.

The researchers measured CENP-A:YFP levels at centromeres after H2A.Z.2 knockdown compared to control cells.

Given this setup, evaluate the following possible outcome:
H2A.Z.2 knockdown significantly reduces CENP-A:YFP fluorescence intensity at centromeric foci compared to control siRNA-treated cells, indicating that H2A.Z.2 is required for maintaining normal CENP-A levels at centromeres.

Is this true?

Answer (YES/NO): YES